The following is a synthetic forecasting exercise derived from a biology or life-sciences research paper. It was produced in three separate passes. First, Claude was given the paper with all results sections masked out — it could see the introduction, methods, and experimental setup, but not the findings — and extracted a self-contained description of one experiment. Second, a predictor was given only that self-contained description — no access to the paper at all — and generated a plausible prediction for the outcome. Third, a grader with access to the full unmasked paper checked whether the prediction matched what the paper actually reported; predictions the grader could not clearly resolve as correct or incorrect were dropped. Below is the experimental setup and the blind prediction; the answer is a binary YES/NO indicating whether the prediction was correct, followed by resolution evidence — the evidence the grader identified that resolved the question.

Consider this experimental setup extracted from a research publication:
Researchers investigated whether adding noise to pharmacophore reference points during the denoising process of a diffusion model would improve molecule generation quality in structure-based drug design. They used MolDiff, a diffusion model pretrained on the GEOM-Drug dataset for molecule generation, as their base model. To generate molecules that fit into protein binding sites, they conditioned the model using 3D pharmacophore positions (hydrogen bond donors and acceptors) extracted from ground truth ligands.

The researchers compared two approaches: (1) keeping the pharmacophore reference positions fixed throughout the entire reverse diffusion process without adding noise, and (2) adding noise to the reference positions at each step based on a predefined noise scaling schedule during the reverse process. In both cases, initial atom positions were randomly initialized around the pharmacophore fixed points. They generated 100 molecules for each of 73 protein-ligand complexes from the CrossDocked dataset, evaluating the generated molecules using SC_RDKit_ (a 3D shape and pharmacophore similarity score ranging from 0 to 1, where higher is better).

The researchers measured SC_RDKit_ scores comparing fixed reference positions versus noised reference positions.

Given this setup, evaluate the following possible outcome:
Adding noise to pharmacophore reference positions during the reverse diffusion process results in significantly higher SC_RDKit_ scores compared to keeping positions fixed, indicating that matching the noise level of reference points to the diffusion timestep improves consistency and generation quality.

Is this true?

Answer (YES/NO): NO